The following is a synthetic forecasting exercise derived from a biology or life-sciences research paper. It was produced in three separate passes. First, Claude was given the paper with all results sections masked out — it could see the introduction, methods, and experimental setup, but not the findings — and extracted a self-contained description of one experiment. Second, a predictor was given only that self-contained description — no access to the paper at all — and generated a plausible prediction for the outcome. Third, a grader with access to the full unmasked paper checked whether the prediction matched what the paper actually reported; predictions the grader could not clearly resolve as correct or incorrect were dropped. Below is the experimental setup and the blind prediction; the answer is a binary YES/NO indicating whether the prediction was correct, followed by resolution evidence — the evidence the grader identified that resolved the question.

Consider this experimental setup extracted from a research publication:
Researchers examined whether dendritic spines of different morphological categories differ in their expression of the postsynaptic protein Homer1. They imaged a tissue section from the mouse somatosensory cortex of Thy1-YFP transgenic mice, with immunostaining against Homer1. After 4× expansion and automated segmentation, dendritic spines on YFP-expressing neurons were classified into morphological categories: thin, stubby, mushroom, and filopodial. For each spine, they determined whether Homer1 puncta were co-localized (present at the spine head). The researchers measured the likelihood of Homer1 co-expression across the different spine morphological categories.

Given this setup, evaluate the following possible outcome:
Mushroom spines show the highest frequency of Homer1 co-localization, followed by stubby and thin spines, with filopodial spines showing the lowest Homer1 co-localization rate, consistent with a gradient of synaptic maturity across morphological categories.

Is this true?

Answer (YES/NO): NO